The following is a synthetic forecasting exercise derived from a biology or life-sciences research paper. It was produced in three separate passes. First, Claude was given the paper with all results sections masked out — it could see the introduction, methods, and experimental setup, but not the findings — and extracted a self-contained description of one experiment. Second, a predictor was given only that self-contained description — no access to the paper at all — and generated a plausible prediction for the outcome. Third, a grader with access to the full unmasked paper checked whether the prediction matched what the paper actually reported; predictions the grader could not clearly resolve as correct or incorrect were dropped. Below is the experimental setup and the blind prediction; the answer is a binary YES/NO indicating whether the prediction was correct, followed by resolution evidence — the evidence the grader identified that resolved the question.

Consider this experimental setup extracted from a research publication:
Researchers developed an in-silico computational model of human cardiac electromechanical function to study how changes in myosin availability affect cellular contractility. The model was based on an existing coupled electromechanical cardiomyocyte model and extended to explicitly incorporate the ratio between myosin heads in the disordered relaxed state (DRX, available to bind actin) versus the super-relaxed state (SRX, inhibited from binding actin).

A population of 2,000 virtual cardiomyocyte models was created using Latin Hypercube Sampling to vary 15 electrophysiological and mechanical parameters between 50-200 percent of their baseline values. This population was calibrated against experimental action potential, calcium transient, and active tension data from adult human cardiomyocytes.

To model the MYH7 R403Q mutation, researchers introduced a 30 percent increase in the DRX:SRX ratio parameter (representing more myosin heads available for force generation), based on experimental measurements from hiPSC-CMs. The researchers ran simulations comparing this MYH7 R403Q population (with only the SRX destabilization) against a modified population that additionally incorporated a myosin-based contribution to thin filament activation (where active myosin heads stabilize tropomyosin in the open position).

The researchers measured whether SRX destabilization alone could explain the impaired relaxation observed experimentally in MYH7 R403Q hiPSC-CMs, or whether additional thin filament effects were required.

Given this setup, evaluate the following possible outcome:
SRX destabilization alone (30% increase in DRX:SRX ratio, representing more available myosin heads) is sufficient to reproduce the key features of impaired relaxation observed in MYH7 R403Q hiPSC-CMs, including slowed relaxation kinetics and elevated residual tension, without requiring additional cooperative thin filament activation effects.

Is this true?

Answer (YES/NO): NO